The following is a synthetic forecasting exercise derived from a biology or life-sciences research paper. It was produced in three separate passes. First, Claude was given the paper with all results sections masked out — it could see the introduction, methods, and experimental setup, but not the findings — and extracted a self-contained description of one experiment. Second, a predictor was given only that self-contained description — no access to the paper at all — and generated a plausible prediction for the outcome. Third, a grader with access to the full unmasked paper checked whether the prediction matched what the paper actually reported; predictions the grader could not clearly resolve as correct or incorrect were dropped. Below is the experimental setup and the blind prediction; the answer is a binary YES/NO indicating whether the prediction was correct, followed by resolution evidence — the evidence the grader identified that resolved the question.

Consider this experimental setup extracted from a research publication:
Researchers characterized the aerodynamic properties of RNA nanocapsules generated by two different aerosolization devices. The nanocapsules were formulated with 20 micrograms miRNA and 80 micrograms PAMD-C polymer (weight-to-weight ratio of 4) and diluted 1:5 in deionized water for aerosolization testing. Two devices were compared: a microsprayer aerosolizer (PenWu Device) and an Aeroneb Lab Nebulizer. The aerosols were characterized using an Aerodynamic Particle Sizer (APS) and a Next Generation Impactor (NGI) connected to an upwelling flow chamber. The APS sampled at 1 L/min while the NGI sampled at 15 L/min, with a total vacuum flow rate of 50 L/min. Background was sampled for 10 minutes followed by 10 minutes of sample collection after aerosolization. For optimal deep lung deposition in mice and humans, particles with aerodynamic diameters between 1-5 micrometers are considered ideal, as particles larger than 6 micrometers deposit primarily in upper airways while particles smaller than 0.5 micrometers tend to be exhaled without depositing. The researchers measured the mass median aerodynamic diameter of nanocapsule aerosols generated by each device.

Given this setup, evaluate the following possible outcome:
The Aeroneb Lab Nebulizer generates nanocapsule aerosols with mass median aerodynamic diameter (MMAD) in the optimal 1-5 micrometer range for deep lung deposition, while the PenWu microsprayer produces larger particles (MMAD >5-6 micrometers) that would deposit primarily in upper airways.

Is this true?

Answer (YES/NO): NO